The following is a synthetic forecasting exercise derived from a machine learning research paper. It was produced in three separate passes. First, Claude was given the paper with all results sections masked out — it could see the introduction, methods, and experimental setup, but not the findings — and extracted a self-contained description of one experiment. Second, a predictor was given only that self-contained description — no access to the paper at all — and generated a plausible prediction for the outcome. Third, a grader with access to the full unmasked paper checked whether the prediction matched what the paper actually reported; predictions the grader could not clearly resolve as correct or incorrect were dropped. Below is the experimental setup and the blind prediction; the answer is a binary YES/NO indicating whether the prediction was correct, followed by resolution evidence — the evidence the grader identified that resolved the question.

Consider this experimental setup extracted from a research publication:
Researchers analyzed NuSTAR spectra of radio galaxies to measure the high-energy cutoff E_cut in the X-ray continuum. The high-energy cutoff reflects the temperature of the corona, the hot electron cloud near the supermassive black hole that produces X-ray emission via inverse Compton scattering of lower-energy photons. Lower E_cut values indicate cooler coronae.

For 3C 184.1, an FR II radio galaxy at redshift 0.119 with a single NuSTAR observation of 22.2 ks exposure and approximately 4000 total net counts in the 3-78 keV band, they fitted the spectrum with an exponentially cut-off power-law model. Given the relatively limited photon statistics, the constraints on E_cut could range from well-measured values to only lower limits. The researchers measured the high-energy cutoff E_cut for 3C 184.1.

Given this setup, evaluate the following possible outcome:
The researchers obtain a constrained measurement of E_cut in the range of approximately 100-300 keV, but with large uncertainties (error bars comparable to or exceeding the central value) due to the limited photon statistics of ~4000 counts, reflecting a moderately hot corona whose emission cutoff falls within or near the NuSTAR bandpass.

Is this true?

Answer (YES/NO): NO